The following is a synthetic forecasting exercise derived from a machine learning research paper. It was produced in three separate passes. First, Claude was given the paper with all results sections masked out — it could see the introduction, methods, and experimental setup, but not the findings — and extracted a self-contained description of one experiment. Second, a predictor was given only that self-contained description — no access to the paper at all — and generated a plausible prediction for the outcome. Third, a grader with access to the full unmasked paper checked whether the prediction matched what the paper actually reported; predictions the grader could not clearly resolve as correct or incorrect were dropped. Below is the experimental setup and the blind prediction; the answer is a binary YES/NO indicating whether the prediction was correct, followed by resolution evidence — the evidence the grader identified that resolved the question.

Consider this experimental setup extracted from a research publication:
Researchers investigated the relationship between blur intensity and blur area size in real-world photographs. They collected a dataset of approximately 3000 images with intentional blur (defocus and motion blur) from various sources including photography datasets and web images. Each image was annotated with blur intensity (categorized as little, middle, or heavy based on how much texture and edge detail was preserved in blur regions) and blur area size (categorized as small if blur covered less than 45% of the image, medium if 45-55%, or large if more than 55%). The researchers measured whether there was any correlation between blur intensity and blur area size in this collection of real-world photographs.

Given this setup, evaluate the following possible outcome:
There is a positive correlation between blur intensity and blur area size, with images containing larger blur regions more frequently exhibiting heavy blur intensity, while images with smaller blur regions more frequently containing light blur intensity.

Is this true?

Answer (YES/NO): YES